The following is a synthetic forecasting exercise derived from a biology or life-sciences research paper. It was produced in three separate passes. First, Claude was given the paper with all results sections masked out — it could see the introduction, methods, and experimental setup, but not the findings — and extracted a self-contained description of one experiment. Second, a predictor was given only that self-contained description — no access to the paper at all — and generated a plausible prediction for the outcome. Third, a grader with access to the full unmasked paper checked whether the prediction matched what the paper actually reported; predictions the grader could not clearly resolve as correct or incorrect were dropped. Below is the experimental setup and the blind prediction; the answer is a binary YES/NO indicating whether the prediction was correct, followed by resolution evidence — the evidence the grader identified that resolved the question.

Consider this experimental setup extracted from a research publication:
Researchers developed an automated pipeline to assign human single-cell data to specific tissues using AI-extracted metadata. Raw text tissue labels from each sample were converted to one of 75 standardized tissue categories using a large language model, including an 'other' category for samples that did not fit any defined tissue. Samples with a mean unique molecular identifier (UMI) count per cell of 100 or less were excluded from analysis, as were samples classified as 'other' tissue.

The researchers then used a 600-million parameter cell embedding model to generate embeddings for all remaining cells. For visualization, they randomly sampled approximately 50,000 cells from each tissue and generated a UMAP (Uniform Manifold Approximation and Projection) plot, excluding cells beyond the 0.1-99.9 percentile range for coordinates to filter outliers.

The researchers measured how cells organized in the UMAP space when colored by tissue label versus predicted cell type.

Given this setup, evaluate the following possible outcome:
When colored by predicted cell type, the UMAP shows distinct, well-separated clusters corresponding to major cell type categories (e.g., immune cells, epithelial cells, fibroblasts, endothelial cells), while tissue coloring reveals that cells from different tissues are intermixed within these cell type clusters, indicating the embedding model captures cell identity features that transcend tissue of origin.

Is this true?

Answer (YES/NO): YES